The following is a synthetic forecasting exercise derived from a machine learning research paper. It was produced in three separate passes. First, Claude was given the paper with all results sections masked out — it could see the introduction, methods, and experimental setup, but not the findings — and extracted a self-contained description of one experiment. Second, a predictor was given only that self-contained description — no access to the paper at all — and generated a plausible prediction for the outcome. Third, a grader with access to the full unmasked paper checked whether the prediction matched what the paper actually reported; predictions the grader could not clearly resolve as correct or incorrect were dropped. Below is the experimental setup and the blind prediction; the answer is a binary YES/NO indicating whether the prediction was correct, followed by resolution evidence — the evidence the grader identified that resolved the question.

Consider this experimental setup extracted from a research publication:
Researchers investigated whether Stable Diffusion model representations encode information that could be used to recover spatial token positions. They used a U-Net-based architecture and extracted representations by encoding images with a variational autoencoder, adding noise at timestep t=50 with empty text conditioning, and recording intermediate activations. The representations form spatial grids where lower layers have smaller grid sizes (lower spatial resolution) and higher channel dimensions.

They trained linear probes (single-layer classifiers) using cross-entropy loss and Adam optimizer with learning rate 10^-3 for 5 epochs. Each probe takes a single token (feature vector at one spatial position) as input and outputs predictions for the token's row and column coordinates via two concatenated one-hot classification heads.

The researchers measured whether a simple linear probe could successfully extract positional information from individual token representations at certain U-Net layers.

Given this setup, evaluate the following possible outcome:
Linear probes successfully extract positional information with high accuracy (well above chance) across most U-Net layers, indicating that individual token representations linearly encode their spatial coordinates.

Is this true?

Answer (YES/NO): NO